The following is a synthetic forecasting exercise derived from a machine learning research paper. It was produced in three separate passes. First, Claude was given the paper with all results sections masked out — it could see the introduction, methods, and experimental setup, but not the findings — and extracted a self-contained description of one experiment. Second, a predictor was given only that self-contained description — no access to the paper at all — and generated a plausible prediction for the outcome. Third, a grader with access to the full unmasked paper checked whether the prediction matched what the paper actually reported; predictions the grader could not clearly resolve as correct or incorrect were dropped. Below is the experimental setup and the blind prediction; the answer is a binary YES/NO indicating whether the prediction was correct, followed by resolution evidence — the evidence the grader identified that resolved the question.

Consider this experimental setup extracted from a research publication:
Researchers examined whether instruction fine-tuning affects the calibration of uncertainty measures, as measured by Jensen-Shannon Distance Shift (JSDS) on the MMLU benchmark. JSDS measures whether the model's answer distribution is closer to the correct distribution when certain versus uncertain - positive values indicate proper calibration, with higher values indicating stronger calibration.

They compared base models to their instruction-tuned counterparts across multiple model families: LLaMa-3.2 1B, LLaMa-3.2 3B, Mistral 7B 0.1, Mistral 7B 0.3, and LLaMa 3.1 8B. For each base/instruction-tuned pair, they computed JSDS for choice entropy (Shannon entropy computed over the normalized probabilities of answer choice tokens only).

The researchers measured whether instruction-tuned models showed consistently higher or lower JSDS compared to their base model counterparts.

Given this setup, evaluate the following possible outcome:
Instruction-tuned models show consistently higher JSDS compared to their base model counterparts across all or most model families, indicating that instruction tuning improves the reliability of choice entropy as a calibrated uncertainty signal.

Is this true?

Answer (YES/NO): NO